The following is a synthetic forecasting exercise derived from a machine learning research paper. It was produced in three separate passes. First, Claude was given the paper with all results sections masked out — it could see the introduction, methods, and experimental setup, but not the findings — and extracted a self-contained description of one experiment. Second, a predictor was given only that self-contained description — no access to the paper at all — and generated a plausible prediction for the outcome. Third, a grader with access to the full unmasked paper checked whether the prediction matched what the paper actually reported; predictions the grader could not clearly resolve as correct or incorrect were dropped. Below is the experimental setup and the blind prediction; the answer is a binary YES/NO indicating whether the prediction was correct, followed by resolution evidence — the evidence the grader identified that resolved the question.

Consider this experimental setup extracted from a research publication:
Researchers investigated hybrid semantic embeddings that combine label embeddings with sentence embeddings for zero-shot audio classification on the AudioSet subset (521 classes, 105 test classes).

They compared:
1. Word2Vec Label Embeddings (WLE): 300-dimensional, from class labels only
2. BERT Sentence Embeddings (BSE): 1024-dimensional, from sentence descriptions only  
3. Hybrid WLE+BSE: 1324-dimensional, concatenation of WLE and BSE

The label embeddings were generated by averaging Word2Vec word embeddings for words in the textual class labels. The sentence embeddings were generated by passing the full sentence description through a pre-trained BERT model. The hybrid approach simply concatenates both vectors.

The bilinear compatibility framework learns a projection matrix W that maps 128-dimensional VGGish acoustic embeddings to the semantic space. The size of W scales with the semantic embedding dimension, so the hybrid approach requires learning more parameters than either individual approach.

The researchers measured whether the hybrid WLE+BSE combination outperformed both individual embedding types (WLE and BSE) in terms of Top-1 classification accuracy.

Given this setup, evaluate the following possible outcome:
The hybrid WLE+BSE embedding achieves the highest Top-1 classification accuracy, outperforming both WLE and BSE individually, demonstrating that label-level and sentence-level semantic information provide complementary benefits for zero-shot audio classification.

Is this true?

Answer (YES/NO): YES